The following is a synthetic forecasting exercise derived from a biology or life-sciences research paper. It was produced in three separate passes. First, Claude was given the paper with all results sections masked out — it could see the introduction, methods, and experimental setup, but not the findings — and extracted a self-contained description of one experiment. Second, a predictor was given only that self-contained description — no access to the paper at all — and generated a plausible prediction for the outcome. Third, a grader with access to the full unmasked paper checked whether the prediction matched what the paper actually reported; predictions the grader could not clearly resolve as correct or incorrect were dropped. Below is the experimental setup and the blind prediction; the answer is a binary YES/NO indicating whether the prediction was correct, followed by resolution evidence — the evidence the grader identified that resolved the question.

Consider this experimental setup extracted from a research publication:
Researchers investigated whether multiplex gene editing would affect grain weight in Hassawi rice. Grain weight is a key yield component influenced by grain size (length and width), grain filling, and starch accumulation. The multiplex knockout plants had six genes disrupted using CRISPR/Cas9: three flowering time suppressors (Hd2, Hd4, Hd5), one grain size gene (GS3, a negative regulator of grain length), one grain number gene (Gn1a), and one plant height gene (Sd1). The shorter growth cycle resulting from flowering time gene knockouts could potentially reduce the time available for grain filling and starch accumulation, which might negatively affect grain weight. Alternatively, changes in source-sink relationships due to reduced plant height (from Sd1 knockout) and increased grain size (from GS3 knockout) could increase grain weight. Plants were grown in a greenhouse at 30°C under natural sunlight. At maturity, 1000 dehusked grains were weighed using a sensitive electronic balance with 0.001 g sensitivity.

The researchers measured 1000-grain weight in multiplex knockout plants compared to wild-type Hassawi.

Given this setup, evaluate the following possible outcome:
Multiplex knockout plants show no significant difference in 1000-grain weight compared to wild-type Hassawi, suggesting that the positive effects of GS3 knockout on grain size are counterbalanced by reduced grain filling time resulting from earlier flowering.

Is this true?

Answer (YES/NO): NO